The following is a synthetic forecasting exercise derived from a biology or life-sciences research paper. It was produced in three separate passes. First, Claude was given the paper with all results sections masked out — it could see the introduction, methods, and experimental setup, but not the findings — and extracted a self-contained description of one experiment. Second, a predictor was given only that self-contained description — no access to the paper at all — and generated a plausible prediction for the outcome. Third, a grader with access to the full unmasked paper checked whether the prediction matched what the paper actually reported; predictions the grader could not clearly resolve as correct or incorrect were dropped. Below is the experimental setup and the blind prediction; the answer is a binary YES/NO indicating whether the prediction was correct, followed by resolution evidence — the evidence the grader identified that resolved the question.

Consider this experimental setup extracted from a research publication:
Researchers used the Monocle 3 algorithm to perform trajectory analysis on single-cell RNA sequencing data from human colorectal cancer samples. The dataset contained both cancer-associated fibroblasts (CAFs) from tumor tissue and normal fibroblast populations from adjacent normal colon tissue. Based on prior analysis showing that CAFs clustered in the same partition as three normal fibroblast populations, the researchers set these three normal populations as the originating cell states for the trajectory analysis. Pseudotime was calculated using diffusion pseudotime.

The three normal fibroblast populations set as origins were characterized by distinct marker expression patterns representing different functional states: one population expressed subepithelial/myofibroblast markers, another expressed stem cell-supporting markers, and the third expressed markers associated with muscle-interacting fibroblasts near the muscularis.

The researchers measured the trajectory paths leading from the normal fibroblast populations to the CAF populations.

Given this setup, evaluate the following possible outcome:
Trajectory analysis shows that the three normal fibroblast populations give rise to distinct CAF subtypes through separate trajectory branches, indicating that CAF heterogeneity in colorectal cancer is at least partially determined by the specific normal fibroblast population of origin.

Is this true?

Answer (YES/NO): YES